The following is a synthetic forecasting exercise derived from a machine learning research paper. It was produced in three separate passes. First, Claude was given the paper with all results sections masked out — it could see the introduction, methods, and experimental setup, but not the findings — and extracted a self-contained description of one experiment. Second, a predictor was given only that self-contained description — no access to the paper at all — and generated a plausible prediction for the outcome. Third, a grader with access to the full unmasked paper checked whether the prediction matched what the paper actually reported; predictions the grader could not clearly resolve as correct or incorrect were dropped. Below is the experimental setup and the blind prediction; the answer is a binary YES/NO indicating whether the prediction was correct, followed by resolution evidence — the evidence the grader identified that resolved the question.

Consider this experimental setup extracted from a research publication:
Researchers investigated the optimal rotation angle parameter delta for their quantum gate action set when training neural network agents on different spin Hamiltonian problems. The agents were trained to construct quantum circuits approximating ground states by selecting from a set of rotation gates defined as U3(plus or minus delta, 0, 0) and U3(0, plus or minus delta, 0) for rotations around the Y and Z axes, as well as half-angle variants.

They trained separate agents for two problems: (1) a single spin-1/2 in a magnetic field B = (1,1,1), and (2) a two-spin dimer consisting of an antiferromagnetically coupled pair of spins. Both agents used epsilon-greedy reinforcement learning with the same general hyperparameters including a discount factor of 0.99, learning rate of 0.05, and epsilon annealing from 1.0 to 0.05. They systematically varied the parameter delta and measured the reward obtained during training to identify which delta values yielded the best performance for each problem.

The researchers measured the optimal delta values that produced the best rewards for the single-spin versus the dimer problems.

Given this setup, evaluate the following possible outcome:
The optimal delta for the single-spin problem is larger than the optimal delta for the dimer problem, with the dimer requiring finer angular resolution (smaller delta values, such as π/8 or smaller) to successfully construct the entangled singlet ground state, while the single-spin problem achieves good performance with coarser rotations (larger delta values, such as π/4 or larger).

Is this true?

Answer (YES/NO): NO